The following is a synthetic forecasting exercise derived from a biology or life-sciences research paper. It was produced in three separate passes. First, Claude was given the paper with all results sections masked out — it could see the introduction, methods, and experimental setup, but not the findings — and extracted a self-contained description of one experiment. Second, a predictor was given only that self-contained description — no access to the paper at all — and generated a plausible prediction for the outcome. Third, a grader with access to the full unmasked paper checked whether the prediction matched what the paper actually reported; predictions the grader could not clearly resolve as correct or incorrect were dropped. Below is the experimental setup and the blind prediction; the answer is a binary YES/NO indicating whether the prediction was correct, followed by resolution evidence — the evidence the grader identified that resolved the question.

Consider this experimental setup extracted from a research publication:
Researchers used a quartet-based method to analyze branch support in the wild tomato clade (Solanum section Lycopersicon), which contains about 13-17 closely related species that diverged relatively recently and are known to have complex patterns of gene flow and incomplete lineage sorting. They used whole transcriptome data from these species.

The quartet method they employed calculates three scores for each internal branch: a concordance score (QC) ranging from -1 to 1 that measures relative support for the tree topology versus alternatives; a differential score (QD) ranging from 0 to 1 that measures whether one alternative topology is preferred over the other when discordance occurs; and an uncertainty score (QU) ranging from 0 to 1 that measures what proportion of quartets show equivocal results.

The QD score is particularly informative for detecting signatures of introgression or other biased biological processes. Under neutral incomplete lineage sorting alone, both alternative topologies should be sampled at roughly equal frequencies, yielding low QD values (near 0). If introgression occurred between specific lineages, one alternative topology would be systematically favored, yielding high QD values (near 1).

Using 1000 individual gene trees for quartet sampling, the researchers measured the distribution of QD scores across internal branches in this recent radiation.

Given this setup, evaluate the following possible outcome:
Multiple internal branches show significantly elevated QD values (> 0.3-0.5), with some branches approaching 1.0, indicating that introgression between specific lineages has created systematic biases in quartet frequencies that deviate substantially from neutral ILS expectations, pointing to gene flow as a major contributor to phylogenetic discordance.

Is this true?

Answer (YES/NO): YES